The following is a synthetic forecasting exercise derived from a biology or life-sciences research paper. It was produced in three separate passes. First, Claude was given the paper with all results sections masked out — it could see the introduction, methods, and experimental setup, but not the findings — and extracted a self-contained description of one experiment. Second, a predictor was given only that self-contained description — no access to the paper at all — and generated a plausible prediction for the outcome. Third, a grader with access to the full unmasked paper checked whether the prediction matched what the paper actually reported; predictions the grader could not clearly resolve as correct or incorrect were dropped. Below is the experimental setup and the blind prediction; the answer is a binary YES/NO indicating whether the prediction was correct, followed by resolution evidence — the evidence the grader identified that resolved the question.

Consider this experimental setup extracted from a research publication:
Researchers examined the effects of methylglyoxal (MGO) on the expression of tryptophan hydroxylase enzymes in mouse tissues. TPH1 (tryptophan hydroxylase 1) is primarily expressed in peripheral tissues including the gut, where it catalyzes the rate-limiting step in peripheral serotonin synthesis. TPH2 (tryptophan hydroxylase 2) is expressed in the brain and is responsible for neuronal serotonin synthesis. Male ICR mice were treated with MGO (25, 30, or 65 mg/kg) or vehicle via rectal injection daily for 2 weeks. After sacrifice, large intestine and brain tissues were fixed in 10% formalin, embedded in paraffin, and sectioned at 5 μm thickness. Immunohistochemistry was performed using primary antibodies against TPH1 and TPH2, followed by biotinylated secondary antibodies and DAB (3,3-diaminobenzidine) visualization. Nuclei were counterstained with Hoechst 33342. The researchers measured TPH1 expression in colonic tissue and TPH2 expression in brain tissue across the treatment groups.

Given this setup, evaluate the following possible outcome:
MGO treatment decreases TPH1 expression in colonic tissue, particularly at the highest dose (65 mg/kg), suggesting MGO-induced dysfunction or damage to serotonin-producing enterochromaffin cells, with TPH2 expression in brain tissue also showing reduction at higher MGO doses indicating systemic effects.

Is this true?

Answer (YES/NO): YES